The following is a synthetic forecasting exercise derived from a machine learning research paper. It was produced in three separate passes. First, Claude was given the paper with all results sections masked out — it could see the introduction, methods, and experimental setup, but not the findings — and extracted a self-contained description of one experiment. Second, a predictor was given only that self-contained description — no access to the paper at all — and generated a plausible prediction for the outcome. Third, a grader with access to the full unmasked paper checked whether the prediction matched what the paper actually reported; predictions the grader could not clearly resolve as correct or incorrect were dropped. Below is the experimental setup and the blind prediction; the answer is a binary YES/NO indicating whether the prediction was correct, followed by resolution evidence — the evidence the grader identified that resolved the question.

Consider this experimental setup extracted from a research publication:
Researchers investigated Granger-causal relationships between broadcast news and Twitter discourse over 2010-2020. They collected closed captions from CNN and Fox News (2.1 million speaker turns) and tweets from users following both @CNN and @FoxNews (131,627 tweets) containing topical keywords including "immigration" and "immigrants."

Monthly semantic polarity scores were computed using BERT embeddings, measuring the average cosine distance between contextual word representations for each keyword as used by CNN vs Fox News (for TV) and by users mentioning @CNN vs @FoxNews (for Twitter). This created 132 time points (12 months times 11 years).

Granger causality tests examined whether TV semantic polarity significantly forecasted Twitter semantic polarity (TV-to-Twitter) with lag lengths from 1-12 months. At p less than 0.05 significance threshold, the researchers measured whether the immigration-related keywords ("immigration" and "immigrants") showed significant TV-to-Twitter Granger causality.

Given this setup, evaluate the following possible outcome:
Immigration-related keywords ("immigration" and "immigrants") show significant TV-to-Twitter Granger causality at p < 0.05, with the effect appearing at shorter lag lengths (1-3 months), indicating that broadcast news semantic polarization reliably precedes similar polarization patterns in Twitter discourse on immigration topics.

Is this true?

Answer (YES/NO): YES